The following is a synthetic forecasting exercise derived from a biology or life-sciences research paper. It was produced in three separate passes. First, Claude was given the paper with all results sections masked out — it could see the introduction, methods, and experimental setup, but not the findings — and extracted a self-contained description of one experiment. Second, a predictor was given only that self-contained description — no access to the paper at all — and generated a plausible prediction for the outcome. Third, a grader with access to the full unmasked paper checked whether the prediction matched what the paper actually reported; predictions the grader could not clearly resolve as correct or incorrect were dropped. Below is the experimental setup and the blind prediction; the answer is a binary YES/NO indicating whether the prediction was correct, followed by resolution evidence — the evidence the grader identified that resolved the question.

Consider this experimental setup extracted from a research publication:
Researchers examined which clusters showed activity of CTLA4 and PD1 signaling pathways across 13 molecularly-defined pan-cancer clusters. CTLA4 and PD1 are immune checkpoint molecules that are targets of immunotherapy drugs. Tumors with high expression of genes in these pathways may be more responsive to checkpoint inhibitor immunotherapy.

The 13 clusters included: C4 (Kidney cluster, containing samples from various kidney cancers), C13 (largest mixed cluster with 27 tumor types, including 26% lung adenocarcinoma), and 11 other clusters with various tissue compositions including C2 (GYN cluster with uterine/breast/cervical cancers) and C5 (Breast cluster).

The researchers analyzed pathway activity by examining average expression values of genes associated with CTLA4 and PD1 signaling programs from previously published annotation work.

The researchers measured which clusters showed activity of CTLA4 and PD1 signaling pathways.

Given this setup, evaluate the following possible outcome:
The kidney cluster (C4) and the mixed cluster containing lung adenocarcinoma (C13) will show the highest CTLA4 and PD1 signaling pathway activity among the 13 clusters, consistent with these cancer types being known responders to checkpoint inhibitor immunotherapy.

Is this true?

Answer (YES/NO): YES